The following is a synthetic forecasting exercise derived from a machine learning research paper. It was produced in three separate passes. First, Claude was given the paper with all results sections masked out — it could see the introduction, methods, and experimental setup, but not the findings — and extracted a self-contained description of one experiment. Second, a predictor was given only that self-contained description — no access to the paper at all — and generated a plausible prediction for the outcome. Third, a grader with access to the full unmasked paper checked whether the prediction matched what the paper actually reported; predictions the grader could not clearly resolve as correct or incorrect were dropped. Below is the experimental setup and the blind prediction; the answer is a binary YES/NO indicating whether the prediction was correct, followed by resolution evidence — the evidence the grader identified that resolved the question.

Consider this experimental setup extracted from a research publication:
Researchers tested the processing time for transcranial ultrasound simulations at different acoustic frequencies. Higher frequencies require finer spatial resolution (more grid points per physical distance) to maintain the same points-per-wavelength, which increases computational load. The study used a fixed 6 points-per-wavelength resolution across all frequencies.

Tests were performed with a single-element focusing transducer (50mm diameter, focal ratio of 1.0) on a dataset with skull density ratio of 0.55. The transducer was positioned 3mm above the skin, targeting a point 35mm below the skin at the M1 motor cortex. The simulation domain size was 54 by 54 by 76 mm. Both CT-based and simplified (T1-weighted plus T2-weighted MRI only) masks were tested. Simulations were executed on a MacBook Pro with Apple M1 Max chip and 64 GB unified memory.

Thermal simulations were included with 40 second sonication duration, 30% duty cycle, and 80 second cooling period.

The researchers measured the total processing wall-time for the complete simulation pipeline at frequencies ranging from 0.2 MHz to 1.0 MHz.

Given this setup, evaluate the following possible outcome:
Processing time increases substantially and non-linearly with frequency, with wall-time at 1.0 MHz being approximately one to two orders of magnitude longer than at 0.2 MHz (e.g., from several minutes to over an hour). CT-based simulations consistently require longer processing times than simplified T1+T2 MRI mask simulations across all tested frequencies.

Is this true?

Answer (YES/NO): NO